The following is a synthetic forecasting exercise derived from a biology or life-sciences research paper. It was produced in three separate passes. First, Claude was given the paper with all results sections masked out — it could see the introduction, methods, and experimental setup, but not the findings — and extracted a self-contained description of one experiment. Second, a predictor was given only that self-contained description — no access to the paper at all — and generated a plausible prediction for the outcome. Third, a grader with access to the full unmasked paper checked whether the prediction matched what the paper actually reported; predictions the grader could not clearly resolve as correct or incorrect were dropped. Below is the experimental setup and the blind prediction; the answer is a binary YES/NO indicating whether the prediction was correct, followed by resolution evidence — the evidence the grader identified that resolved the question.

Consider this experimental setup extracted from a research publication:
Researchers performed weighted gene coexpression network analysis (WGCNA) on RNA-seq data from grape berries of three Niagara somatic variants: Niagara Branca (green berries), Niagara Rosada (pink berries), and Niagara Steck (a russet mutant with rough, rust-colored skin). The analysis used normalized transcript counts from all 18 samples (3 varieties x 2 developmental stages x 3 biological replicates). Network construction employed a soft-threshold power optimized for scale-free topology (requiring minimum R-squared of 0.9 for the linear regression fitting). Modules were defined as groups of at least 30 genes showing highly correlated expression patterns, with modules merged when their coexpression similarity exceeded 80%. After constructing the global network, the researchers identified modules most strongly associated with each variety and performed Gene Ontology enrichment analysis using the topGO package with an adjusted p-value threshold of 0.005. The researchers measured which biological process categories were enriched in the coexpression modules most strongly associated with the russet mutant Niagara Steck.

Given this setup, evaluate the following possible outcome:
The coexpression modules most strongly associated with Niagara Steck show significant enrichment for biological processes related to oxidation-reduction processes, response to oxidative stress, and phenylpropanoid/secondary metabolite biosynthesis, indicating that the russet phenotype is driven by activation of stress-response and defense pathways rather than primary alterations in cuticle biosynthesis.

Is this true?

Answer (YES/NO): NO